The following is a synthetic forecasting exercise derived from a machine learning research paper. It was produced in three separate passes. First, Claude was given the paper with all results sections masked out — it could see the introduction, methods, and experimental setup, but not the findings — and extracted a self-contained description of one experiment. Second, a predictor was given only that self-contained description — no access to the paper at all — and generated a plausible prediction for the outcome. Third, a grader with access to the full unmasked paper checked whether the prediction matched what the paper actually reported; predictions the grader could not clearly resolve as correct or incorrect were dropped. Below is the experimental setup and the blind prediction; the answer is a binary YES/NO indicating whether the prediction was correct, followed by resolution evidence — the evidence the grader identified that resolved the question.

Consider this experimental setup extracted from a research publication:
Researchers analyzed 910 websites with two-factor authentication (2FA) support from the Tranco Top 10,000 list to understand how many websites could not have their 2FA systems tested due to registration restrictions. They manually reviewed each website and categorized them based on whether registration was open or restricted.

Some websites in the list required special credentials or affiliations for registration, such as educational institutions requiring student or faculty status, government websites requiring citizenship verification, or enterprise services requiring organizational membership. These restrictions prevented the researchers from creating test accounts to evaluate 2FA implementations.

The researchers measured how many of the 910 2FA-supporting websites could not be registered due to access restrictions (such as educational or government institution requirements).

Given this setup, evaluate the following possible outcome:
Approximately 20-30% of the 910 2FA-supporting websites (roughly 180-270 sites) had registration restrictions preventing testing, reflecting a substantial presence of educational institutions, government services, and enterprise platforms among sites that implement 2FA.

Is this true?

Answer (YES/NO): NO